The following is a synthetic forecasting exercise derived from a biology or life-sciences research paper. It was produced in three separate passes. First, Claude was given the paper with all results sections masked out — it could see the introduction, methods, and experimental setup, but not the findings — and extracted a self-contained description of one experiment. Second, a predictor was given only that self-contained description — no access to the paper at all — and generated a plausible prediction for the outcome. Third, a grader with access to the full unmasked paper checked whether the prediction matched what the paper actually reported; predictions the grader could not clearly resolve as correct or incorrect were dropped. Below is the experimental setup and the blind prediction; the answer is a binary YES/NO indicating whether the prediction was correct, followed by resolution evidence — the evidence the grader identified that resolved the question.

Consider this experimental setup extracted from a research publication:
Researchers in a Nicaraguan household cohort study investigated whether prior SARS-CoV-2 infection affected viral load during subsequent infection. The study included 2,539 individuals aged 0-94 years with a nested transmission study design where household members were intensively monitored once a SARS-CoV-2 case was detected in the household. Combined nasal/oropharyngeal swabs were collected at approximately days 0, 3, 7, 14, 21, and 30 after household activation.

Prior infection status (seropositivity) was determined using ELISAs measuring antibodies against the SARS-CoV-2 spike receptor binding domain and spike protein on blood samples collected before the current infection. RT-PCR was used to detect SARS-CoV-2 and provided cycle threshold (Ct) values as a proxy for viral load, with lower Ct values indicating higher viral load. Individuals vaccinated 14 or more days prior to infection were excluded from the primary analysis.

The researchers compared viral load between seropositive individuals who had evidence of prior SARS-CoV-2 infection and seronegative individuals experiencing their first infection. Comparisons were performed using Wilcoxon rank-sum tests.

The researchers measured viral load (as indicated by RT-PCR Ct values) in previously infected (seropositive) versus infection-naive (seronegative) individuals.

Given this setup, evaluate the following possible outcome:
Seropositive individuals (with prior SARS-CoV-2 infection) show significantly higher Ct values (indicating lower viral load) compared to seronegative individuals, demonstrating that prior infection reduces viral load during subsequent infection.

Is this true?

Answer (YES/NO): YES